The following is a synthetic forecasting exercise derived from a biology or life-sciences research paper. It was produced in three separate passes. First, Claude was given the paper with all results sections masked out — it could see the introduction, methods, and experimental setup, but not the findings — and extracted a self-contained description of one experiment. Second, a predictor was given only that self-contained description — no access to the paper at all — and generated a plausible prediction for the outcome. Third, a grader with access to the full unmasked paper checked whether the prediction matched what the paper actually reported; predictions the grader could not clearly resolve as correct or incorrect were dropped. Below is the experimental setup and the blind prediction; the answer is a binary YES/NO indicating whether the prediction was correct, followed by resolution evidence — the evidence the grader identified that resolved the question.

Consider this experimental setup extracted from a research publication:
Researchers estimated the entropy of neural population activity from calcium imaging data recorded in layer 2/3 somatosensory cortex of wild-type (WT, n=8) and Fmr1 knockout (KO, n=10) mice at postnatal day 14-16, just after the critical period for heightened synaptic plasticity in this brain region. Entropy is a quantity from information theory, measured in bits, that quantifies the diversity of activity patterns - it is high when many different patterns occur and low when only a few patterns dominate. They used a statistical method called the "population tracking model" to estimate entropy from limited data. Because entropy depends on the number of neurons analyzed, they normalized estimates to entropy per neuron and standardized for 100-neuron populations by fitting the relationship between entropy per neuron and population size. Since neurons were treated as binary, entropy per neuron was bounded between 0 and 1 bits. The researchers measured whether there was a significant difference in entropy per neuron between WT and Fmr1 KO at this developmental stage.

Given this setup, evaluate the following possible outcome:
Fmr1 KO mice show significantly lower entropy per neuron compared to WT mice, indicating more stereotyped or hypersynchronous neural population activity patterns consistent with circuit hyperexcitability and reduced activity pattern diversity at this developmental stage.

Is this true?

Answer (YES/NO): YES